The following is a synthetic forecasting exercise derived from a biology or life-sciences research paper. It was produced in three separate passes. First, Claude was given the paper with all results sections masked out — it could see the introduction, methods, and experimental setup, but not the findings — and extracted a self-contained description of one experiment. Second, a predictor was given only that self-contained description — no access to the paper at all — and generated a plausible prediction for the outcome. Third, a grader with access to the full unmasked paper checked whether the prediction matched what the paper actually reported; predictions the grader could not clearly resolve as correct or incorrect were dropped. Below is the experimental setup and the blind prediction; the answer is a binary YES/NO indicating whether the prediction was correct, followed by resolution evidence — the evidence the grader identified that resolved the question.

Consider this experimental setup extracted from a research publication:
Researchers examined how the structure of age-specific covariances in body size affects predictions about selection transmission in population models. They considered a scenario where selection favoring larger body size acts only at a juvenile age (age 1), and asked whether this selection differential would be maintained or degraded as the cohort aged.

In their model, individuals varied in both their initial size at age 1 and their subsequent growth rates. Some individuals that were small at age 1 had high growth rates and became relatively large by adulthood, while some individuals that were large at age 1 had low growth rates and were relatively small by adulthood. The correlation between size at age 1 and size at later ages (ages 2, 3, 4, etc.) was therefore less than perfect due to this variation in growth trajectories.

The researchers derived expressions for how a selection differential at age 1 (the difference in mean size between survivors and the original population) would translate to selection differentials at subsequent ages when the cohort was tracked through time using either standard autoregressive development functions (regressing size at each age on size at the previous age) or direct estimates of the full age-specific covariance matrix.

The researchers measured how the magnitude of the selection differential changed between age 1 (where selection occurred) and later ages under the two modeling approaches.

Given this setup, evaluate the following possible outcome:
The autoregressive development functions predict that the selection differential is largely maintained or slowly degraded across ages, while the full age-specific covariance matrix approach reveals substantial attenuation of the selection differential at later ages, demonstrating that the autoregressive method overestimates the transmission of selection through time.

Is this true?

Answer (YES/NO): NO